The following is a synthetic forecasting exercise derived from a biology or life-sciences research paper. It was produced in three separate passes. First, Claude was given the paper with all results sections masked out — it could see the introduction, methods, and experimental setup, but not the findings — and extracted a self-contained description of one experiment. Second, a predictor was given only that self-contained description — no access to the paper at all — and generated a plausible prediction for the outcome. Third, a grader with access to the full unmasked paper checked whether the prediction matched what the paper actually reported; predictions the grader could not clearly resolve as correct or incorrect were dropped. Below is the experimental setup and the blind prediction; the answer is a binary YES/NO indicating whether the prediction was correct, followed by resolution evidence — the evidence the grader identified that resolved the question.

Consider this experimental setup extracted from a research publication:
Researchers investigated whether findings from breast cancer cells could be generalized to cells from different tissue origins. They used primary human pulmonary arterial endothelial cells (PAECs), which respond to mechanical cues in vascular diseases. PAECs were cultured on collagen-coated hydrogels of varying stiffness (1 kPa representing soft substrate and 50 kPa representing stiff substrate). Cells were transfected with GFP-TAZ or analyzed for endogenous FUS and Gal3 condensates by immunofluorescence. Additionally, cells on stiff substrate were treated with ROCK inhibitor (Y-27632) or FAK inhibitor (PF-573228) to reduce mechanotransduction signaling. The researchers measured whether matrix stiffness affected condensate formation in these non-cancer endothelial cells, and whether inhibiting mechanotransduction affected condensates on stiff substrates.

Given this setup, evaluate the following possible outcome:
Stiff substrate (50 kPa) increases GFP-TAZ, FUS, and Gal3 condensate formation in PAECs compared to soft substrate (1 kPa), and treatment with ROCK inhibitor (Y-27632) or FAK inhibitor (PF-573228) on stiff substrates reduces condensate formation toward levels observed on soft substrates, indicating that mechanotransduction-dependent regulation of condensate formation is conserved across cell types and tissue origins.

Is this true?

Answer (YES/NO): YES